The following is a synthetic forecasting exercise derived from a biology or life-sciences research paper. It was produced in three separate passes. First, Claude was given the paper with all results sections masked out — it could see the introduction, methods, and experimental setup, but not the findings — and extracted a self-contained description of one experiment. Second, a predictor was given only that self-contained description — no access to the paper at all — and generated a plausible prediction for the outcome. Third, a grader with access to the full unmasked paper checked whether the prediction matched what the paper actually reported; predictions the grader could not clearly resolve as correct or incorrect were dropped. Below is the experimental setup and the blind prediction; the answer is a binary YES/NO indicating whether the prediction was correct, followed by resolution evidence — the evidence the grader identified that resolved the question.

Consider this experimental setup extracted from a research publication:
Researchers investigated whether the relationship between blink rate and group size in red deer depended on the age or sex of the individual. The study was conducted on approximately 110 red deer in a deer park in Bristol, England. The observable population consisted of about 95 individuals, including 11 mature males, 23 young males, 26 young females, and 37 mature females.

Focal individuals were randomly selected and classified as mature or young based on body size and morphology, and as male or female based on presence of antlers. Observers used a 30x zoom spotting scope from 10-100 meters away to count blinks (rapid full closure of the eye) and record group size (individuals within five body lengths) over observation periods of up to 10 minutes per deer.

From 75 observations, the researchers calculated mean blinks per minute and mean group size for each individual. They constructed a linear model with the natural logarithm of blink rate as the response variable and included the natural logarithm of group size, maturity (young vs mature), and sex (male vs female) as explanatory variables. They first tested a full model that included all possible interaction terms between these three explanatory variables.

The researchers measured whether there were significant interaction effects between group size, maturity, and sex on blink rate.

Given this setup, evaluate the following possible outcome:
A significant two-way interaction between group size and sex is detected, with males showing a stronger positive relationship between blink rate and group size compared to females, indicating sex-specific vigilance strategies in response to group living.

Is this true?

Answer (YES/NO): NO